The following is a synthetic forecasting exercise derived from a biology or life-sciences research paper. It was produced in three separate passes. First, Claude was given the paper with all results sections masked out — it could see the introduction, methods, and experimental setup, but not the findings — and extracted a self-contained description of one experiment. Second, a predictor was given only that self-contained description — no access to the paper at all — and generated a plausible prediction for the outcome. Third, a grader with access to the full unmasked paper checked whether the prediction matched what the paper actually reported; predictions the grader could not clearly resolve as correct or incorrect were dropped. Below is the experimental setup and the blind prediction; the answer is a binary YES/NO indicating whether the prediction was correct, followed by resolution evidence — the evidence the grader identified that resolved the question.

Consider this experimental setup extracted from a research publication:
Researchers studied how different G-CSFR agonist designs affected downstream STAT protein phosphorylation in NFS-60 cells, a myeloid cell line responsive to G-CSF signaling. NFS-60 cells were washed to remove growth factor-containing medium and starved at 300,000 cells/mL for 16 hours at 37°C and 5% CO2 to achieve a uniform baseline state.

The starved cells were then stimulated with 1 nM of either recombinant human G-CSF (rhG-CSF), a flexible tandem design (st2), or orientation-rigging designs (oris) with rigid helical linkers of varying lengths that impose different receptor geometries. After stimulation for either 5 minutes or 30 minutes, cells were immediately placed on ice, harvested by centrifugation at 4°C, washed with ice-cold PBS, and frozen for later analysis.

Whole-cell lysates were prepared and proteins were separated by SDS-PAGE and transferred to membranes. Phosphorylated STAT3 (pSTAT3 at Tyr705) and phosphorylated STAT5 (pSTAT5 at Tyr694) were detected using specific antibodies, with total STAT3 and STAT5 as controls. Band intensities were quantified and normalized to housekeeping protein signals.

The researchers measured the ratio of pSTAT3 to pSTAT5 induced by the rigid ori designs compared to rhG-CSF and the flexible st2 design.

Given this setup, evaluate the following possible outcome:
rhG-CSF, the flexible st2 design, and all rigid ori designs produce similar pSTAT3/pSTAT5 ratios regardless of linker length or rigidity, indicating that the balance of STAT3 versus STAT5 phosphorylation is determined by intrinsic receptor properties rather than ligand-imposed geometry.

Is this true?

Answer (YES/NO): NO